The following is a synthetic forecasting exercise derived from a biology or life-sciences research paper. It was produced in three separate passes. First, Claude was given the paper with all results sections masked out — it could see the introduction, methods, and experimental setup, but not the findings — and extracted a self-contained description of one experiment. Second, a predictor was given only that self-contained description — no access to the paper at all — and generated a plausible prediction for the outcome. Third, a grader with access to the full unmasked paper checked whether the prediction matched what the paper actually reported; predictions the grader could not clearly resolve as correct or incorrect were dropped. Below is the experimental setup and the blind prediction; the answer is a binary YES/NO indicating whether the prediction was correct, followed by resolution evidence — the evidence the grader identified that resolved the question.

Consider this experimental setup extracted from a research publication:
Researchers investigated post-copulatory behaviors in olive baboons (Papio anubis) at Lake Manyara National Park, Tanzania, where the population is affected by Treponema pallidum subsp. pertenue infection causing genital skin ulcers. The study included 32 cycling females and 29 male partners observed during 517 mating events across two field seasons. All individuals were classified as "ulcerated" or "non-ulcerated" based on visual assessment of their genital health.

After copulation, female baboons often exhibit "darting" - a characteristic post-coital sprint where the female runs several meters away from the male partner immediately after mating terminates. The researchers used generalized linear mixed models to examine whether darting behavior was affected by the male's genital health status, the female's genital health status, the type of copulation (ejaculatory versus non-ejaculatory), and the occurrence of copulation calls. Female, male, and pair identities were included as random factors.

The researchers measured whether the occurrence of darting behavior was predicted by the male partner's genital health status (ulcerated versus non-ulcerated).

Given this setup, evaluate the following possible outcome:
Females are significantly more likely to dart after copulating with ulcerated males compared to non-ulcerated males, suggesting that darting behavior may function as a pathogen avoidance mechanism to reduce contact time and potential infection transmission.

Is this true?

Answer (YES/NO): NO